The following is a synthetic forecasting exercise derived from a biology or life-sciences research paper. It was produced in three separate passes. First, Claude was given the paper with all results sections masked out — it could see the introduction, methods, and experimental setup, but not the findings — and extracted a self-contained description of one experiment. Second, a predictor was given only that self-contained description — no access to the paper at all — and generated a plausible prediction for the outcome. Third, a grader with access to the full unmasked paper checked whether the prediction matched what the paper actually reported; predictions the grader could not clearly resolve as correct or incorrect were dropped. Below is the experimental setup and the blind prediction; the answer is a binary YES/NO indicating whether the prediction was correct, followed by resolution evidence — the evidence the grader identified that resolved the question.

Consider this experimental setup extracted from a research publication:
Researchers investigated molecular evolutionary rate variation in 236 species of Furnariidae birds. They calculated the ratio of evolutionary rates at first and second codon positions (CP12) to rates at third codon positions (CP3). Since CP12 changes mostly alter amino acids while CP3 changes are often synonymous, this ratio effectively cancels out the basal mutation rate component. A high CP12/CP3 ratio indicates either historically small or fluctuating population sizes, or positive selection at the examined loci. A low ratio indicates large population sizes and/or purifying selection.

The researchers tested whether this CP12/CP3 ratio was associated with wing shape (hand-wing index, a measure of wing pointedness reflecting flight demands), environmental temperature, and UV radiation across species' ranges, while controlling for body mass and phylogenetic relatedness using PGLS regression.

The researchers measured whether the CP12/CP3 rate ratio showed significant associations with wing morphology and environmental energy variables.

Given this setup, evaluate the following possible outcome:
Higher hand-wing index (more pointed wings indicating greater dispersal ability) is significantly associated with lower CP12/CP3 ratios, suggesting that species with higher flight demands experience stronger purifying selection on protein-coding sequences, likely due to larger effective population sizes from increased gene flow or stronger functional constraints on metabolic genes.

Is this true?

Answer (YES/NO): NO